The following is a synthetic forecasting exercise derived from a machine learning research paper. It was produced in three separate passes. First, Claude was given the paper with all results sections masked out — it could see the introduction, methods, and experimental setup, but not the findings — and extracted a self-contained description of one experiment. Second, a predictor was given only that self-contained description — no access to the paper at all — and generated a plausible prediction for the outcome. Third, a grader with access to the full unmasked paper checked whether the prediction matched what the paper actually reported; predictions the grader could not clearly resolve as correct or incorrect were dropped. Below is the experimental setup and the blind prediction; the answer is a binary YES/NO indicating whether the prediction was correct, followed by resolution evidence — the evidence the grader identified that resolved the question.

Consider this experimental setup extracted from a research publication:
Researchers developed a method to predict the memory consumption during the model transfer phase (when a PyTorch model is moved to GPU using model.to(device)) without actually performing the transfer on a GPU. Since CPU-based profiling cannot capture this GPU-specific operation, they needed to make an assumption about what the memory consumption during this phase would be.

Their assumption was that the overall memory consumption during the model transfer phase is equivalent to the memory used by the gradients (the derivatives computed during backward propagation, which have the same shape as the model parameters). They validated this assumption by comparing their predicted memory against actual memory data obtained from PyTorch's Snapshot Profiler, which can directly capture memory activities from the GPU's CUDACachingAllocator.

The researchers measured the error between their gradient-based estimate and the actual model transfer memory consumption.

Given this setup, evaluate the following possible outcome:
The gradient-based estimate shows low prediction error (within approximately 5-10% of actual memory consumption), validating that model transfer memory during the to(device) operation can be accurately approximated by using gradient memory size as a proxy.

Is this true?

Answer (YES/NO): NO